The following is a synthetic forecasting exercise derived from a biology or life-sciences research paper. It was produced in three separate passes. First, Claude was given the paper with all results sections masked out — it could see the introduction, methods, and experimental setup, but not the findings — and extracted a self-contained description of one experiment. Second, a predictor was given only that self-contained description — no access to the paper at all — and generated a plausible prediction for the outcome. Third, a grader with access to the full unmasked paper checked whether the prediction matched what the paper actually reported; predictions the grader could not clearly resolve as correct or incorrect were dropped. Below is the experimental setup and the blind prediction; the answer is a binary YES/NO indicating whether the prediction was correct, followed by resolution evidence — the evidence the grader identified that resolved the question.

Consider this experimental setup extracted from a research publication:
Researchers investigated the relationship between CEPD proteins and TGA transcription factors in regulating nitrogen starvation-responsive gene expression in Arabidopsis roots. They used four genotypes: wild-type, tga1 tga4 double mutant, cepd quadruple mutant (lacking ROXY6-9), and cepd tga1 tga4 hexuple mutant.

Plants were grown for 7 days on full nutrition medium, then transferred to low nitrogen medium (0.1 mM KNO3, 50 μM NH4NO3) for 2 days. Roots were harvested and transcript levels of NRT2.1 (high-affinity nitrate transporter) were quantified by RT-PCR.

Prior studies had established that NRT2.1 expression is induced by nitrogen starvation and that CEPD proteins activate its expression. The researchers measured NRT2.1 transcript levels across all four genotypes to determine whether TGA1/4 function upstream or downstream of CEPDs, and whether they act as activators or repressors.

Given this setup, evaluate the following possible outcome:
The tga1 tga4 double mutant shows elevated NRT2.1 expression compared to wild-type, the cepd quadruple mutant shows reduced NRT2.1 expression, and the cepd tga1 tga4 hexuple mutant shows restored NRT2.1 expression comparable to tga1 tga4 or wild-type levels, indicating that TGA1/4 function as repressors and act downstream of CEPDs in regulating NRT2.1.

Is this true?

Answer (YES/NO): NO